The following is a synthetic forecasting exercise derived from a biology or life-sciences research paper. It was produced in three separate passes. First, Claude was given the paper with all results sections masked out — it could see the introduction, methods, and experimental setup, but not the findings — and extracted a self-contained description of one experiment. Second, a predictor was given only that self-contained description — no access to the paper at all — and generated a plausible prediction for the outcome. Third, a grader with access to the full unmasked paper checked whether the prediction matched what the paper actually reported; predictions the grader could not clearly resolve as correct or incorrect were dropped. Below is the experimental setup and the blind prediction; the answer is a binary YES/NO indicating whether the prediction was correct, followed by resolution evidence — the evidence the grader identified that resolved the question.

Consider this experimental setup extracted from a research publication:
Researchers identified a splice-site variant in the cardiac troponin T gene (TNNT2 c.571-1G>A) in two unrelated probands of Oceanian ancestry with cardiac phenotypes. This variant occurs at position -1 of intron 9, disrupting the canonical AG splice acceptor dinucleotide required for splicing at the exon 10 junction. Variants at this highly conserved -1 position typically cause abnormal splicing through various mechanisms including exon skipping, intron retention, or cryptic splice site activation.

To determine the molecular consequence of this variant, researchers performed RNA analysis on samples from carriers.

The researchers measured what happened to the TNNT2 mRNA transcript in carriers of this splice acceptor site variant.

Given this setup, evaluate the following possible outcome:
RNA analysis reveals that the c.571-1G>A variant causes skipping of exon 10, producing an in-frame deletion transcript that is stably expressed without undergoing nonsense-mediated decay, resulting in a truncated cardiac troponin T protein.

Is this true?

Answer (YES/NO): NO